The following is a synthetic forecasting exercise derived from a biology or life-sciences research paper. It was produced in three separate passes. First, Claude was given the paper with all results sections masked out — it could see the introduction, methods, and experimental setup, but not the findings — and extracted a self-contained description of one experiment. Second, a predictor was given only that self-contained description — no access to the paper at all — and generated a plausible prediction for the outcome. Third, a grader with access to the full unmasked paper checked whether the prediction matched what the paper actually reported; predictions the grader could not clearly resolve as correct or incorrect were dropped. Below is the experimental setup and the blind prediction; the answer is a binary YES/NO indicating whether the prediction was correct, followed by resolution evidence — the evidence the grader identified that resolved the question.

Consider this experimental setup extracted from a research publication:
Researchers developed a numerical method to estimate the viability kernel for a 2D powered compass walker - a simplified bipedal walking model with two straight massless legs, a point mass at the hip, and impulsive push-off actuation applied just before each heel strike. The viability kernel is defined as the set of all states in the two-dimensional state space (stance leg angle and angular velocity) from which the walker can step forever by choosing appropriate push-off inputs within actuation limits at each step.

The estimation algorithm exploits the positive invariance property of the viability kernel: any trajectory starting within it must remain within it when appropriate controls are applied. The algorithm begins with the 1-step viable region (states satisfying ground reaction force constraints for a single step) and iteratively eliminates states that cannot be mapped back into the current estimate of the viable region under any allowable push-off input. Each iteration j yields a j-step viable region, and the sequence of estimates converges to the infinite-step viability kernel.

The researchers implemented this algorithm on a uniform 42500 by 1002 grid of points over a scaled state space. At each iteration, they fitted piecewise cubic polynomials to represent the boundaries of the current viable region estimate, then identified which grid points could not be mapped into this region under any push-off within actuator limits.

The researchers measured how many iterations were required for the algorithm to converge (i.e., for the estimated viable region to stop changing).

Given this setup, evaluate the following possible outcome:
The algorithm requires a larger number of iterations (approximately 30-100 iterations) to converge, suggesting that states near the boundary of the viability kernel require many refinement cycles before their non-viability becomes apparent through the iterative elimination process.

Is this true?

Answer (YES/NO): NO